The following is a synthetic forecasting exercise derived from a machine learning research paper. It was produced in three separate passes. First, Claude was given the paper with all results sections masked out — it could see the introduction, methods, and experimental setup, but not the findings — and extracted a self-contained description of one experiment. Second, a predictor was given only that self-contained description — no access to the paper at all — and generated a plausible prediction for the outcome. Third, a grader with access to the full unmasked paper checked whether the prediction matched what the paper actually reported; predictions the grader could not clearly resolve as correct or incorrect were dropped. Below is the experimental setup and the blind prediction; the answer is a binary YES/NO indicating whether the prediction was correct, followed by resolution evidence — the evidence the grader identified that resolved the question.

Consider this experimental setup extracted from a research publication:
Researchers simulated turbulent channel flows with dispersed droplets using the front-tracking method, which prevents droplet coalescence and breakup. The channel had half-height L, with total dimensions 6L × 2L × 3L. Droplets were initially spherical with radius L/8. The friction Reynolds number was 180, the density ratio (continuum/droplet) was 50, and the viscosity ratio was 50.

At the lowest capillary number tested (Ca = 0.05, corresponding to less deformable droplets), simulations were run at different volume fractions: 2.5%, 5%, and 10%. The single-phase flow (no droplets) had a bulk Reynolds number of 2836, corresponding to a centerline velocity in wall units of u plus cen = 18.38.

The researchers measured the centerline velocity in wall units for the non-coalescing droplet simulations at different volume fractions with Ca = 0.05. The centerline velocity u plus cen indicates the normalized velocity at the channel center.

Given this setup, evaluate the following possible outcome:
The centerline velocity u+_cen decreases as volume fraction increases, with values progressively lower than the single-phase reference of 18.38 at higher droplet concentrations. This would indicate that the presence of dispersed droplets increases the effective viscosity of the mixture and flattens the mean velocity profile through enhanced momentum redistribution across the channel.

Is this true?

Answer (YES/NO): YES